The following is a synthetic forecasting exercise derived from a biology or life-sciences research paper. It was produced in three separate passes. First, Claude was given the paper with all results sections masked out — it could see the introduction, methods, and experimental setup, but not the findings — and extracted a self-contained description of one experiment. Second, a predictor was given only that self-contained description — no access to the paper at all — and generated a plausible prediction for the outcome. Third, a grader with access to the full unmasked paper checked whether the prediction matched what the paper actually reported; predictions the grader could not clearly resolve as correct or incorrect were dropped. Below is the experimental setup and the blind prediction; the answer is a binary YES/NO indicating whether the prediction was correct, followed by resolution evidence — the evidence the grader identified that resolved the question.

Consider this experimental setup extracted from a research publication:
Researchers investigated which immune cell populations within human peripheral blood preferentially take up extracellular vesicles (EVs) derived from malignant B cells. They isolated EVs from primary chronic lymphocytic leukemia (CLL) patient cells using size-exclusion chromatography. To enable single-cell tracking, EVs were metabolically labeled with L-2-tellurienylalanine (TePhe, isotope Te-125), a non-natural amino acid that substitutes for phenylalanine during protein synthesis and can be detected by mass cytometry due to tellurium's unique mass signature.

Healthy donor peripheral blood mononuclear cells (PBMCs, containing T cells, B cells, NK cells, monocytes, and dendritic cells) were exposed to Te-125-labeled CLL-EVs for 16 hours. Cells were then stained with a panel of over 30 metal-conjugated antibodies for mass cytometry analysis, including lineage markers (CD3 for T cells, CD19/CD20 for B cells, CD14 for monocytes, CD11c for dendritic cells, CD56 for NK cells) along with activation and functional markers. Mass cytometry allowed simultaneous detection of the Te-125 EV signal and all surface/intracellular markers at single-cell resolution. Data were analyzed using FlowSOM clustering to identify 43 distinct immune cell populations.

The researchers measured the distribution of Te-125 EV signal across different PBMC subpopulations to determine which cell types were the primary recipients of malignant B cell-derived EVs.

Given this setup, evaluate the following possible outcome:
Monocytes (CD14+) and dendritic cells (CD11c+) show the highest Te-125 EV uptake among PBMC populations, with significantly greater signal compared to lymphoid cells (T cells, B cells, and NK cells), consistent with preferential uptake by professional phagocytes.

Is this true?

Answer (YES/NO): YES